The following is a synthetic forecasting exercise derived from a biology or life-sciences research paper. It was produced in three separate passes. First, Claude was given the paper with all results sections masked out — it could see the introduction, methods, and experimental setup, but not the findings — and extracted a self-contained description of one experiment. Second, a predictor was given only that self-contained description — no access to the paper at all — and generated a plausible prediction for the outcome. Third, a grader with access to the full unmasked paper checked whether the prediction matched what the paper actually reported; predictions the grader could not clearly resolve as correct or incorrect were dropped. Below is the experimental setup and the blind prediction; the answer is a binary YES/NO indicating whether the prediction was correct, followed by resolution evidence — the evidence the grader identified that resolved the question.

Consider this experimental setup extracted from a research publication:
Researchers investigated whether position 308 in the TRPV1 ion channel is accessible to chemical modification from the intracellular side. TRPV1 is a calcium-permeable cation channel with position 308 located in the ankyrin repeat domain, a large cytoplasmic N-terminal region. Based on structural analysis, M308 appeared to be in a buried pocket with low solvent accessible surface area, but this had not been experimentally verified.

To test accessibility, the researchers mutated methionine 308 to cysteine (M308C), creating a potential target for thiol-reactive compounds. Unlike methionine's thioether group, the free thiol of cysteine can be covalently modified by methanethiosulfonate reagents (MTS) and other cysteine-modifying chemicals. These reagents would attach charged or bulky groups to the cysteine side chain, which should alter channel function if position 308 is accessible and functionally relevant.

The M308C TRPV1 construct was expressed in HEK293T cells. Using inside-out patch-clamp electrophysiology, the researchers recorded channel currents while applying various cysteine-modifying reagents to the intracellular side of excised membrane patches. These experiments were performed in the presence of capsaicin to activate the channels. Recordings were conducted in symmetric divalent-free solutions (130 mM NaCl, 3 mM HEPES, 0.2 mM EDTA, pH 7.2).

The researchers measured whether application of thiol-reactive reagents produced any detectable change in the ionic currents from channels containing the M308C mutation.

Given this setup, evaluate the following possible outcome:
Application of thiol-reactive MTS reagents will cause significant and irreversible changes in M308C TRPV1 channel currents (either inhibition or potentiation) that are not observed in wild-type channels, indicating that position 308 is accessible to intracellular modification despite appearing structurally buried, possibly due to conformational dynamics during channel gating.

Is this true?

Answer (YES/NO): NO